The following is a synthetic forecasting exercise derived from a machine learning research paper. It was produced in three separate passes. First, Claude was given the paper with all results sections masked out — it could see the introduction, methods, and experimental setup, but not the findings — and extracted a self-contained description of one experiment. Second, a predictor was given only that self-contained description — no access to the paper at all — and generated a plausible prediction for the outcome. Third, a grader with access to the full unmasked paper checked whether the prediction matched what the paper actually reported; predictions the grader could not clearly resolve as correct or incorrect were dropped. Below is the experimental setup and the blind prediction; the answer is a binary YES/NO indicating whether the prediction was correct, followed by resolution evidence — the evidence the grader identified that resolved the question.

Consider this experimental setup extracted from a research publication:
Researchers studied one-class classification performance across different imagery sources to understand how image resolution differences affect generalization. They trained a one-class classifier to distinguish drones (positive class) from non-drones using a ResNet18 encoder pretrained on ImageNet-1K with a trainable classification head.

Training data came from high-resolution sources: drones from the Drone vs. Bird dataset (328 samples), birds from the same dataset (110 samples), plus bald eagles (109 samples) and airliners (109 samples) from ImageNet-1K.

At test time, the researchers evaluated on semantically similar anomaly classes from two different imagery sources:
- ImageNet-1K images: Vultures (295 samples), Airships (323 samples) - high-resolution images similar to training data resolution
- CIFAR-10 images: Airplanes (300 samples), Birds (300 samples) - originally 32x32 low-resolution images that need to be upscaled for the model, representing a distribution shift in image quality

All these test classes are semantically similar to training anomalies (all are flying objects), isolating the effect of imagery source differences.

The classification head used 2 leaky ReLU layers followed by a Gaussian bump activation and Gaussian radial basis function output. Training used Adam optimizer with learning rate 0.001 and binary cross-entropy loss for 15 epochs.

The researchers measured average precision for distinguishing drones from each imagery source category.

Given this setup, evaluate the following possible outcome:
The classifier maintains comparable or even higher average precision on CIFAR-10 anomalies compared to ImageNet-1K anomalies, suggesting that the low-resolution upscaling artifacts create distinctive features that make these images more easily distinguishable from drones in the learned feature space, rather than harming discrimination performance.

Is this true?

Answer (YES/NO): YES